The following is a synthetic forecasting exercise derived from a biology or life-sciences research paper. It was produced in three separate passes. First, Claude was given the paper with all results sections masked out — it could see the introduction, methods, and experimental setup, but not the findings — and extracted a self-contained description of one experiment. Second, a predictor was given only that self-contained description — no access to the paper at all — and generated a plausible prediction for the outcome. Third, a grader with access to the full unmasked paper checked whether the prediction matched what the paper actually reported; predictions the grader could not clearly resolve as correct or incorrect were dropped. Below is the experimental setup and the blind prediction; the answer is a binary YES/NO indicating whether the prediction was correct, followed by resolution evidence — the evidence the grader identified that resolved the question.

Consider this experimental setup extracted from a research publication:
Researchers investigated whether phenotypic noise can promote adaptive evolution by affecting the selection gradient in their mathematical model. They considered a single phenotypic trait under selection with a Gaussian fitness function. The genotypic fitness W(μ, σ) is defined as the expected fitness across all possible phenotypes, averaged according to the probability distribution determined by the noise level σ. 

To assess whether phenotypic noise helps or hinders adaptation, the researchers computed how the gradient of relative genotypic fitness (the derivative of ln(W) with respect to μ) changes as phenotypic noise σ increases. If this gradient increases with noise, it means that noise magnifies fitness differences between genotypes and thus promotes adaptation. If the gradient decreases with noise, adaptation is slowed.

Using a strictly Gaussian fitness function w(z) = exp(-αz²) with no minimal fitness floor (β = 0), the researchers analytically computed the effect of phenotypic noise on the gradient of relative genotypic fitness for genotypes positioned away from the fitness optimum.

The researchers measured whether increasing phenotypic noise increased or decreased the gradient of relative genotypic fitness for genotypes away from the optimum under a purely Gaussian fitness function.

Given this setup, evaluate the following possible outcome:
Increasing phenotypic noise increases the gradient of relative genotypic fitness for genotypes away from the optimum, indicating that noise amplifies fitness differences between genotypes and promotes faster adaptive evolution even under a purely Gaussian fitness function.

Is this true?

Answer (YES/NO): NO